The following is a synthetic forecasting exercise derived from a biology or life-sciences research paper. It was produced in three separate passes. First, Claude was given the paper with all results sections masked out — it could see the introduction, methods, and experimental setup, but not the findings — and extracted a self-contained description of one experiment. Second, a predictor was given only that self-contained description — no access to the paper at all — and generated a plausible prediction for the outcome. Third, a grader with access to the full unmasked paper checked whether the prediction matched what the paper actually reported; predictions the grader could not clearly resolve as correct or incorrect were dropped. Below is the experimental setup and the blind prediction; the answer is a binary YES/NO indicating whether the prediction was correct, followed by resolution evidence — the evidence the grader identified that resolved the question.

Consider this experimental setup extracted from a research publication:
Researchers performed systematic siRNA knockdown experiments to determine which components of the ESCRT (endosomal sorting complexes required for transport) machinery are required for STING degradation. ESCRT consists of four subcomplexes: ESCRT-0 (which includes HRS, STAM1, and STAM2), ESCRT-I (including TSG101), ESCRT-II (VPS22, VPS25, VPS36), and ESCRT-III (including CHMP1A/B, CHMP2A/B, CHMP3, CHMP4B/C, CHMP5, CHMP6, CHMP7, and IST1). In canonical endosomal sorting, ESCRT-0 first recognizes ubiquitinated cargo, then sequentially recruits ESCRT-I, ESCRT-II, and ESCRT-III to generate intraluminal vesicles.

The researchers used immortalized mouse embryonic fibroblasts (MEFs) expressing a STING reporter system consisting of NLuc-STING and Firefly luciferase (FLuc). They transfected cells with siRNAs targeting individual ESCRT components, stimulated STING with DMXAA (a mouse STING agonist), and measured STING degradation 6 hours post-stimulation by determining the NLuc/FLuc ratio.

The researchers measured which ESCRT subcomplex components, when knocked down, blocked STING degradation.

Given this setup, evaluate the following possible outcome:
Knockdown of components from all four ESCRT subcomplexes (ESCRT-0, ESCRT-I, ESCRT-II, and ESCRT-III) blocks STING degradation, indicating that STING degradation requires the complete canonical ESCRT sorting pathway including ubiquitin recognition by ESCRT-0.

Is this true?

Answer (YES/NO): NO